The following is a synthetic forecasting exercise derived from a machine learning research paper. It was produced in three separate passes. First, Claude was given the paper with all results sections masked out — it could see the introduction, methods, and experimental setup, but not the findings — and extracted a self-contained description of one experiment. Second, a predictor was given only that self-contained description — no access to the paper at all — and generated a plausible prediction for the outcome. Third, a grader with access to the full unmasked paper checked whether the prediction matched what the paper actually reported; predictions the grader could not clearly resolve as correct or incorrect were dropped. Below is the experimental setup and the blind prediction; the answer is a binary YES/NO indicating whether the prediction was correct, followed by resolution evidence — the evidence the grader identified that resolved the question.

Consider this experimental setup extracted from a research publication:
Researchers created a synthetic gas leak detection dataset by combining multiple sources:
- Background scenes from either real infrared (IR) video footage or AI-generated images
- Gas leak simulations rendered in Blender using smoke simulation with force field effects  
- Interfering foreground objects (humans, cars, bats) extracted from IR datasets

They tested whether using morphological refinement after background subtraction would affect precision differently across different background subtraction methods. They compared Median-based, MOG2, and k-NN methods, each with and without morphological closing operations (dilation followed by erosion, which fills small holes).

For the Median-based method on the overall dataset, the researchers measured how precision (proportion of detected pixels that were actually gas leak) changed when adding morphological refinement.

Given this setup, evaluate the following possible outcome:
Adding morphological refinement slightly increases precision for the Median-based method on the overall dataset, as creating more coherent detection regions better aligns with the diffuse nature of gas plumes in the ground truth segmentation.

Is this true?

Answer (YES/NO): NO